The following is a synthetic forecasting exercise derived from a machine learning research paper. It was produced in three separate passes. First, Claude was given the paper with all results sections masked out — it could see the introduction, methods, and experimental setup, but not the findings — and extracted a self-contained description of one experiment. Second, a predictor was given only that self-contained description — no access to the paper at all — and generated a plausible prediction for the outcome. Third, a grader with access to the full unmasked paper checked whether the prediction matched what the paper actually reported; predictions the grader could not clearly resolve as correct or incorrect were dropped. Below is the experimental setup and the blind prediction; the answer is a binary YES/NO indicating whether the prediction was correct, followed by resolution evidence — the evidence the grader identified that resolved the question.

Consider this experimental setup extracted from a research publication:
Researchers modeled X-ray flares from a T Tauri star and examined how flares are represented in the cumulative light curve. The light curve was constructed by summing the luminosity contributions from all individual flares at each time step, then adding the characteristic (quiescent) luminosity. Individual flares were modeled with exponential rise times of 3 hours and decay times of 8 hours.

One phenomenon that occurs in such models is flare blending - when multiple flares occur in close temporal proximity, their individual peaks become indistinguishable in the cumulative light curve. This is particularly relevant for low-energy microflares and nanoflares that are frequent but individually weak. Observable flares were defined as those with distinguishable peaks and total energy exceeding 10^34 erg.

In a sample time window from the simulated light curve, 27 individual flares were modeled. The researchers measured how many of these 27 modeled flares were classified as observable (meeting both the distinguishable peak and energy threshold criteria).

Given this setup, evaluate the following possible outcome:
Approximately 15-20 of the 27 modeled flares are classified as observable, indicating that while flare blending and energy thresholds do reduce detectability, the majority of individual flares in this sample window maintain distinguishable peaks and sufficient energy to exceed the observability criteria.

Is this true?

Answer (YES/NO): NO